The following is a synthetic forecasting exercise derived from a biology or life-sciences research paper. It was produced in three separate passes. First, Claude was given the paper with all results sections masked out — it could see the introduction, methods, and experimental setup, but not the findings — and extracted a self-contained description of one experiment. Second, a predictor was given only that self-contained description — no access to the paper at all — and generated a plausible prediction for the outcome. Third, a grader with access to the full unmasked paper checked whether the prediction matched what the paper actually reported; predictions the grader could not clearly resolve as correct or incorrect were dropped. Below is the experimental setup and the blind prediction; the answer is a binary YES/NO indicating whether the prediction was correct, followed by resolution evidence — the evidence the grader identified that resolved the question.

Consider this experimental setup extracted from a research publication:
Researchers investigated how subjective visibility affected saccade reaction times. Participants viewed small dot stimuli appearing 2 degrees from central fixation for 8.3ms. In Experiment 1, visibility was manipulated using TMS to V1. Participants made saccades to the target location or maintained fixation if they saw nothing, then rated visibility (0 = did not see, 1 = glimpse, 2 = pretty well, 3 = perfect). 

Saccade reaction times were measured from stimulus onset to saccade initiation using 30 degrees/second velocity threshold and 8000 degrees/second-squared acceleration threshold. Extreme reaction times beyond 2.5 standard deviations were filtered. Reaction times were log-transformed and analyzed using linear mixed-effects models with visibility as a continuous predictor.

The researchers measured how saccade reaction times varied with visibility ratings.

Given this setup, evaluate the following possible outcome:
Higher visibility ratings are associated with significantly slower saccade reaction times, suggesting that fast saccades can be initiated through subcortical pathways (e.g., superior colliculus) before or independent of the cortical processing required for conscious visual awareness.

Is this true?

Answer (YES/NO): NO